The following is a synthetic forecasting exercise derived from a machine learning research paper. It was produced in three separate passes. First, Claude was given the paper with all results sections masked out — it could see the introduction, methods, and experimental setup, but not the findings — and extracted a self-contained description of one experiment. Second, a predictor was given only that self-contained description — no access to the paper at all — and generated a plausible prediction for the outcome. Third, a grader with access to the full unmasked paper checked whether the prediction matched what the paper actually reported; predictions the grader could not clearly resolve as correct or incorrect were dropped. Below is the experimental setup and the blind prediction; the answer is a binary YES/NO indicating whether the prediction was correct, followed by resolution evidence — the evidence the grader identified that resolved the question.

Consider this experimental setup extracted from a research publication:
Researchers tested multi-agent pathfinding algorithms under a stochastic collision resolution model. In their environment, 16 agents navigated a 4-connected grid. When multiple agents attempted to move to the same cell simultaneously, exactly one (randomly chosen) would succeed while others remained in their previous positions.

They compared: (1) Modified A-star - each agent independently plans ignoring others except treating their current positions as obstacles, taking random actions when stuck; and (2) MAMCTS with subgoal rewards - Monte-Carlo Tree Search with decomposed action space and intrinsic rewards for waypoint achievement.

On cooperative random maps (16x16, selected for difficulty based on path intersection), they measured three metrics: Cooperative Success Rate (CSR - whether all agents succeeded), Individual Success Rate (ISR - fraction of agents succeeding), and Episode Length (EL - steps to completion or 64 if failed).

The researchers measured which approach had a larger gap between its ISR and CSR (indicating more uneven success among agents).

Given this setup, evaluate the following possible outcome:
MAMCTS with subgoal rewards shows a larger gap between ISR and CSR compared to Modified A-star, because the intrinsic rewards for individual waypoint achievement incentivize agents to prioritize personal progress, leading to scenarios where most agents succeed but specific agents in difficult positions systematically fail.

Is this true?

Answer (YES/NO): YES